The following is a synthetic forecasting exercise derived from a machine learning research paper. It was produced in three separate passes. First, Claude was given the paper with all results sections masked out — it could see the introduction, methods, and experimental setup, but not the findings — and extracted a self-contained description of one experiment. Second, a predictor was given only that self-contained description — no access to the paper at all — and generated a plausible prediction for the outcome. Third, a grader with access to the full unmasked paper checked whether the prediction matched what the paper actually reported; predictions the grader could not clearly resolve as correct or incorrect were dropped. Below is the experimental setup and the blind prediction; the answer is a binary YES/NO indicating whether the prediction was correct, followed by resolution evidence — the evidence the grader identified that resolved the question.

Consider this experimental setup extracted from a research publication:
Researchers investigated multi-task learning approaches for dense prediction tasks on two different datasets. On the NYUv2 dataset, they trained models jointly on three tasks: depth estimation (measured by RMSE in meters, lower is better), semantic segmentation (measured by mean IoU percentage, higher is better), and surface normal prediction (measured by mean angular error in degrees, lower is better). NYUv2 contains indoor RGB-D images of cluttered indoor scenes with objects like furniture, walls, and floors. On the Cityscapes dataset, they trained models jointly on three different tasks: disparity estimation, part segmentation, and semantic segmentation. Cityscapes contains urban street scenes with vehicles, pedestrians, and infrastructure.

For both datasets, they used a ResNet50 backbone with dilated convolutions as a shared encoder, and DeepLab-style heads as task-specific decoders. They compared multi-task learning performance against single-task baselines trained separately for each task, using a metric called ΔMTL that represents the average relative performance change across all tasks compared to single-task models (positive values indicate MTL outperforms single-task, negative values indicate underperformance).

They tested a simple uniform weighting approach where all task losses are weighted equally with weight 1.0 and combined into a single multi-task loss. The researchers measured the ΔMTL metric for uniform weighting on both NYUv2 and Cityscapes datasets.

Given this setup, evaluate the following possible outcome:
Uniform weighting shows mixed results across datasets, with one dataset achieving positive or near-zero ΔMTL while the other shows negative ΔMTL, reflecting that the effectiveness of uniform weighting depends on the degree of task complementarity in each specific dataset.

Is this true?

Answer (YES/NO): NO